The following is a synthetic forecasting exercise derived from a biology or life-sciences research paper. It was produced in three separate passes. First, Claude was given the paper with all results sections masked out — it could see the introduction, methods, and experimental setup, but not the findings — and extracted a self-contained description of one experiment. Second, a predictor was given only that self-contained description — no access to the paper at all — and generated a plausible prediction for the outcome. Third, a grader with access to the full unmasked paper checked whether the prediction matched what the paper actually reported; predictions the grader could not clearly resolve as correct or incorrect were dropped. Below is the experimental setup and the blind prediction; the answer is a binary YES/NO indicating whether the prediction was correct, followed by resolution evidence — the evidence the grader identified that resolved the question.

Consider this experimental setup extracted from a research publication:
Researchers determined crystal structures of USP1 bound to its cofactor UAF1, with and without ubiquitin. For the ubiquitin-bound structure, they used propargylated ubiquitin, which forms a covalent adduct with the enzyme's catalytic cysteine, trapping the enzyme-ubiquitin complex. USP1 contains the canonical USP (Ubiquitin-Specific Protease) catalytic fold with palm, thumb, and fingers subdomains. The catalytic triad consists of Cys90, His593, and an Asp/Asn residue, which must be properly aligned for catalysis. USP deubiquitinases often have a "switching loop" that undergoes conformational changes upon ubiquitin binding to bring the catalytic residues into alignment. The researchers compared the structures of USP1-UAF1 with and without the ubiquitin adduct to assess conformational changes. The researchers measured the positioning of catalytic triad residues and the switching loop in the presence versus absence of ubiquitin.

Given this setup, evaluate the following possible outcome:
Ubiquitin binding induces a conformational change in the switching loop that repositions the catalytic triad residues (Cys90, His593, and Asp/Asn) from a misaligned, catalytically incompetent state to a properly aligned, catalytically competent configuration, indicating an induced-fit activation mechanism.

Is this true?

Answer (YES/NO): NO